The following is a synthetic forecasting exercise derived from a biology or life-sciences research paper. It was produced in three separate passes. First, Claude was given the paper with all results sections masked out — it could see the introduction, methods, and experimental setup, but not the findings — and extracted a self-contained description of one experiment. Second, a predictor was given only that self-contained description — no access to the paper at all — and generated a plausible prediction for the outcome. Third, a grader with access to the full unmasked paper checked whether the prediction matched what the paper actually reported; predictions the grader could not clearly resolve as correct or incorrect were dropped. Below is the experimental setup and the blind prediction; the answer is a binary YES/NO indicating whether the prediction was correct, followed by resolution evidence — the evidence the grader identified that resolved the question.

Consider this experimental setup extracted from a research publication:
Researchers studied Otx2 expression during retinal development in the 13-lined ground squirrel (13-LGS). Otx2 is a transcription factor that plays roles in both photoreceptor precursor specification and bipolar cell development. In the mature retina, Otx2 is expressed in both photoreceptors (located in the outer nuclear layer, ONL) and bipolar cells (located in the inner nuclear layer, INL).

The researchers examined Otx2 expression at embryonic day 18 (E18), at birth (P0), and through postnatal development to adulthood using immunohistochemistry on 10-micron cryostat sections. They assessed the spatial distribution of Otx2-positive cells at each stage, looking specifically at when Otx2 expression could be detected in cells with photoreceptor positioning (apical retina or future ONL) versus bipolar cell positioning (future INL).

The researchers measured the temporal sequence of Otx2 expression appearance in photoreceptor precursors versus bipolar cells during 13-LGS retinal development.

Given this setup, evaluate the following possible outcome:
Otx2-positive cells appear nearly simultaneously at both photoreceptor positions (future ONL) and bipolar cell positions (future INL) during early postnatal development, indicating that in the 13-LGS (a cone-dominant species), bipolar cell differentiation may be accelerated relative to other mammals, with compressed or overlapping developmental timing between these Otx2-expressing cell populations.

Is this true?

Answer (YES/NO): NO